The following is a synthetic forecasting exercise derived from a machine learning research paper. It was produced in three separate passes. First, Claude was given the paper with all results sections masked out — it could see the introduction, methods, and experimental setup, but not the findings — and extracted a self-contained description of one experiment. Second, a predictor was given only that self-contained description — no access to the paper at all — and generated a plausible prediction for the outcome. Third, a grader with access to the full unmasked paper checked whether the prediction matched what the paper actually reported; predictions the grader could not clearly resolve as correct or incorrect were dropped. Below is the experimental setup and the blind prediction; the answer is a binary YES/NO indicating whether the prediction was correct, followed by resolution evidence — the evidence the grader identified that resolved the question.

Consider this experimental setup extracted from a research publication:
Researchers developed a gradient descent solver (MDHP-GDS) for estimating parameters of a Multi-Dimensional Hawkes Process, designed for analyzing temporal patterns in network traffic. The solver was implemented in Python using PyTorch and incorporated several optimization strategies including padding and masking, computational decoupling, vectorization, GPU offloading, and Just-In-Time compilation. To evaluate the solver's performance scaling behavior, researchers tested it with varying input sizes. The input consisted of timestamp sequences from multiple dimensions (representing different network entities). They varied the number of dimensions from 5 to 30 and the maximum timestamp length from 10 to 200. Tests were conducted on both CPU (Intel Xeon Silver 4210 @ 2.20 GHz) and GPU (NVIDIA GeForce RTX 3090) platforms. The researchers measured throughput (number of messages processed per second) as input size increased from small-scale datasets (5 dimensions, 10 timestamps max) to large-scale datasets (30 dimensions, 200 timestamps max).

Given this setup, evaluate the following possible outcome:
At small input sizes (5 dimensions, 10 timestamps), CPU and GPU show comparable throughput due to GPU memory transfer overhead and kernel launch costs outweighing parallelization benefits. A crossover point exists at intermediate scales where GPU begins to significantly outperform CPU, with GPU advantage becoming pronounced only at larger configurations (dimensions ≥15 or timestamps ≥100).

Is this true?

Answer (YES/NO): YES